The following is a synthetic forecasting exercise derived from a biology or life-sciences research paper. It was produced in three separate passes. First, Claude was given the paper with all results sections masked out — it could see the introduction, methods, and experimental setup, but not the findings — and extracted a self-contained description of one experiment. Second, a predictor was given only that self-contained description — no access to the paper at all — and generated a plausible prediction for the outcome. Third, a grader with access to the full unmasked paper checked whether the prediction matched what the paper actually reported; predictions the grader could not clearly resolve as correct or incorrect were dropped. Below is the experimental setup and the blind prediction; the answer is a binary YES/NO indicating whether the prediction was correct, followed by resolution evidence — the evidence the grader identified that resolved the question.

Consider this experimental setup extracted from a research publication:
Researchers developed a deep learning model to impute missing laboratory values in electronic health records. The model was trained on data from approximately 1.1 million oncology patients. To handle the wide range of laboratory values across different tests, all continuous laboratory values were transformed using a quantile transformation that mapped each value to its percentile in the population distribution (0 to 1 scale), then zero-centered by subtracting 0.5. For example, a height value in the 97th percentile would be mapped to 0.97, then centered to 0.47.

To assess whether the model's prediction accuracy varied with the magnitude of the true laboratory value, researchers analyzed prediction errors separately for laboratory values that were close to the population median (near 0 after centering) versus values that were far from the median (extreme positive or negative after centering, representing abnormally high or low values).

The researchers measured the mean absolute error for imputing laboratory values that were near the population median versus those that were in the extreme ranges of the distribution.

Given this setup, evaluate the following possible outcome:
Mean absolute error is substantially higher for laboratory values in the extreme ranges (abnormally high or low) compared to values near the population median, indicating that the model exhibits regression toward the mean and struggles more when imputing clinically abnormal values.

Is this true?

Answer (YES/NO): NO